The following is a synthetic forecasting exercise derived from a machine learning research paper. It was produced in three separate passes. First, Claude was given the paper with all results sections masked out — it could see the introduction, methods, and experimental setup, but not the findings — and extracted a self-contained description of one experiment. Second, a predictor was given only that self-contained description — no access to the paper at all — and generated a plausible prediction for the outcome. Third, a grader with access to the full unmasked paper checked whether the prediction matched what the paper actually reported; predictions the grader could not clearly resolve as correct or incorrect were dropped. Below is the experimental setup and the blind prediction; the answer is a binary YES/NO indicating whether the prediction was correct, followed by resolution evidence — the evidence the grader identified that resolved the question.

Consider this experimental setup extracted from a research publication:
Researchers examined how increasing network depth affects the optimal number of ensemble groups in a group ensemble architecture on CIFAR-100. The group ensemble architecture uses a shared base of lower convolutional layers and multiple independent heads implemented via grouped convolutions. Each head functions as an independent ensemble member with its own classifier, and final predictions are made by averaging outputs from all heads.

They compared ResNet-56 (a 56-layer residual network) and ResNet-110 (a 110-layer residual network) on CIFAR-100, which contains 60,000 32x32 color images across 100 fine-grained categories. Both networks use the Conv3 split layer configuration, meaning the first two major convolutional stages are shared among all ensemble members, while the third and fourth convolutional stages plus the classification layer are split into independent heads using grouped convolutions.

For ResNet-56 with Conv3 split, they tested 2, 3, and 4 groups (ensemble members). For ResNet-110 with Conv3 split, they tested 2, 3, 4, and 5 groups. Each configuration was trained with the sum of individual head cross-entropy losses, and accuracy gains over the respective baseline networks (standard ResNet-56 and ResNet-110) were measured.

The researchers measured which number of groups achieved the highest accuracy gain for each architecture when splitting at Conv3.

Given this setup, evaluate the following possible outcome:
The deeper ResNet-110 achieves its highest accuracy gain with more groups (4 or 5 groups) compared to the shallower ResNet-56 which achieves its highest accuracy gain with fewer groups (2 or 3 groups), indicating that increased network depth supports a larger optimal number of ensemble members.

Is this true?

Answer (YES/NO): YES